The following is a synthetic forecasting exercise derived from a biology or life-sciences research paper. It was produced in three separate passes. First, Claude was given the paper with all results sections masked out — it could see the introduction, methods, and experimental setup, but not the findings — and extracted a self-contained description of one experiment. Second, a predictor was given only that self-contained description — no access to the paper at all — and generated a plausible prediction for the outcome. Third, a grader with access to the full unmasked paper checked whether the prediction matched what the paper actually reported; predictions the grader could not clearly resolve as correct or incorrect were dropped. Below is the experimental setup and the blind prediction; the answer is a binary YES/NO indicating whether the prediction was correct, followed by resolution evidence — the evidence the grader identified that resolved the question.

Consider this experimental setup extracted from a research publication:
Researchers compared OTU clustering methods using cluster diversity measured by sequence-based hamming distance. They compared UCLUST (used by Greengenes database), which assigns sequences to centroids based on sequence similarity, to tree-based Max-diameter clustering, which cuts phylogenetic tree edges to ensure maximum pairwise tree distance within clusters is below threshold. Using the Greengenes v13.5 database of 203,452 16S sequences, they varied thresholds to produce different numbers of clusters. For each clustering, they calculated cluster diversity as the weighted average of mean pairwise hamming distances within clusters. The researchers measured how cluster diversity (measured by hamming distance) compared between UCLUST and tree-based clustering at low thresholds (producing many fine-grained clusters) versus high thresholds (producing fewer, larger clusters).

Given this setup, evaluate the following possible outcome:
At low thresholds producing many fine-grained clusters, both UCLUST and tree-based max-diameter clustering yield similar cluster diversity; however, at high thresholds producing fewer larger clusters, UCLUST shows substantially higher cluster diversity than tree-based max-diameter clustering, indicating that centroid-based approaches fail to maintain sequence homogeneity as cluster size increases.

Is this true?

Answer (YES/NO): YES